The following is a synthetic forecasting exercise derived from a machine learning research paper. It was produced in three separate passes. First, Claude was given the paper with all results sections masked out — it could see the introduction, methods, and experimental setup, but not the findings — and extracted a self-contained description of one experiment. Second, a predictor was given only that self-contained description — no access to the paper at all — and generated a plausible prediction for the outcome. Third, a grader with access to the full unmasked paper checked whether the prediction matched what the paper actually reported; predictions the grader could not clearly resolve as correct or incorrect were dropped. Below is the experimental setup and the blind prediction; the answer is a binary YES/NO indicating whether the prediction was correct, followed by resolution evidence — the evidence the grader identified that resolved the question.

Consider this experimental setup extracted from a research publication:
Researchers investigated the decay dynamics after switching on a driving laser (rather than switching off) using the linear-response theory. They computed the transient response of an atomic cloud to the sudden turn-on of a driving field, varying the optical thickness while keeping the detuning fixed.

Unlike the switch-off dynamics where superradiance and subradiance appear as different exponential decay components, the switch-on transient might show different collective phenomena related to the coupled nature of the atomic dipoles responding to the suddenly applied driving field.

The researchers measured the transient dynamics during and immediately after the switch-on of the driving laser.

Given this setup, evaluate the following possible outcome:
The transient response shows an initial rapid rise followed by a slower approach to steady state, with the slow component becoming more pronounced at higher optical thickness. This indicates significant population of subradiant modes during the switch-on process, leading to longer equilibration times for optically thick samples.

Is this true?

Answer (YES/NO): NO